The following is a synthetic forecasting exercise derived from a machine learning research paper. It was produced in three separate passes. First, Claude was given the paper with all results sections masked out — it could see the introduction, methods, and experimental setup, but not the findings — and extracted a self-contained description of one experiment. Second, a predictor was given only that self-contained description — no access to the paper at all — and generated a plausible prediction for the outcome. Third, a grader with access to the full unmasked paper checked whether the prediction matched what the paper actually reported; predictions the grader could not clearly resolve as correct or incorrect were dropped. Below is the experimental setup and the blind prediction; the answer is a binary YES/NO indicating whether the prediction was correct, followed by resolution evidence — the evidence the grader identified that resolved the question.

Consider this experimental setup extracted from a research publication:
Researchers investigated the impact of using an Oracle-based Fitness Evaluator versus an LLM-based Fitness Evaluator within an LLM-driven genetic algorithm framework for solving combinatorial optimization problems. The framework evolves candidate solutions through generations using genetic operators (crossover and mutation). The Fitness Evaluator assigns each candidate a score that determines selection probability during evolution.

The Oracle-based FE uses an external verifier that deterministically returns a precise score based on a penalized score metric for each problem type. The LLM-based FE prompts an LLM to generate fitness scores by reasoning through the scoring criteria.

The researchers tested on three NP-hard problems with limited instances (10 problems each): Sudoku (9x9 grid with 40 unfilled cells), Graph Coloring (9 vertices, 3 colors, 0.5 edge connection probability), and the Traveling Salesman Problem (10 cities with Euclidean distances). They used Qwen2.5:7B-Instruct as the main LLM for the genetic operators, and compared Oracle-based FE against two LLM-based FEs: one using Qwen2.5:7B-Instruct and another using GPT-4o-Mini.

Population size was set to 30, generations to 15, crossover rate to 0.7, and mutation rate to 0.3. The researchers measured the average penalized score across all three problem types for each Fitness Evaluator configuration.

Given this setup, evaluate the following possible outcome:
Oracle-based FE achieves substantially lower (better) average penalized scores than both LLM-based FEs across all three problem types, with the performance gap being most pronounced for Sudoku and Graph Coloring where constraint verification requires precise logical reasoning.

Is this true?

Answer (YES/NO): NO